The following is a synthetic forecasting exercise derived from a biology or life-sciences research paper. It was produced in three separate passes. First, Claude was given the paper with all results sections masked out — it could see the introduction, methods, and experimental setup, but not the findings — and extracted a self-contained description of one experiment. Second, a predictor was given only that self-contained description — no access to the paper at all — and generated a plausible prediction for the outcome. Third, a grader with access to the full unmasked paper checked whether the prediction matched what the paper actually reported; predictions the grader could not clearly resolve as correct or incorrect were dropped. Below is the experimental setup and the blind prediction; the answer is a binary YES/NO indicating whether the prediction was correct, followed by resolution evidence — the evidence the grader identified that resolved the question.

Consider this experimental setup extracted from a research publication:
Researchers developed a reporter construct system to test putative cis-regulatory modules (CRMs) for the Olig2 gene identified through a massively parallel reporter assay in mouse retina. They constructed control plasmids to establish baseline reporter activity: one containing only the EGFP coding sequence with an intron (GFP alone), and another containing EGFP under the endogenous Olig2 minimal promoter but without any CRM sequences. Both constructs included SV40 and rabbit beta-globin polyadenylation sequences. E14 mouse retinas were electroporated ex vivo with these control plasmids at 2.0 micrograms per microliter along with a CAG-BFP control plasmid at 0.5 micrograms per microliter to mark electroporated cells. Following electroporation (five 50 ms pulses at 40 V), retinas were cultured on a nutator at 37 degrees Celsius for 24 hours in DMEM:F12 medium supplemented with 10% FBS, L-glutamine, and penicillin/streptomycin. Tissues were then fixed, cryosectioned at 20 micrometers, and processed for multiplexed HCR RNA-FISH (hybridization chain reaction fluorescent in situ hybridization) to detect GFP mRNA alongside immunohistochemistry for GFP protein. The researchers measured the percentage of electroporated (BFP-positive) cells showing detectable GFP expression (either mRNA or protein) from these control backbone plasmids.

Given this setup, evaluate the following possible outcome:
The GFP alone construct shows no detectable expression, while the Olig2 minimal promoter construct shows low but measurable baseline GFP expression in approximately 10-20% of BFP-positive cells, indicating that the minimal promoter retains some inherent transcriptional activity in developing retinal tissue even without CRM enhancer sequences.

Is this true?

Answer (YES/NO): NO